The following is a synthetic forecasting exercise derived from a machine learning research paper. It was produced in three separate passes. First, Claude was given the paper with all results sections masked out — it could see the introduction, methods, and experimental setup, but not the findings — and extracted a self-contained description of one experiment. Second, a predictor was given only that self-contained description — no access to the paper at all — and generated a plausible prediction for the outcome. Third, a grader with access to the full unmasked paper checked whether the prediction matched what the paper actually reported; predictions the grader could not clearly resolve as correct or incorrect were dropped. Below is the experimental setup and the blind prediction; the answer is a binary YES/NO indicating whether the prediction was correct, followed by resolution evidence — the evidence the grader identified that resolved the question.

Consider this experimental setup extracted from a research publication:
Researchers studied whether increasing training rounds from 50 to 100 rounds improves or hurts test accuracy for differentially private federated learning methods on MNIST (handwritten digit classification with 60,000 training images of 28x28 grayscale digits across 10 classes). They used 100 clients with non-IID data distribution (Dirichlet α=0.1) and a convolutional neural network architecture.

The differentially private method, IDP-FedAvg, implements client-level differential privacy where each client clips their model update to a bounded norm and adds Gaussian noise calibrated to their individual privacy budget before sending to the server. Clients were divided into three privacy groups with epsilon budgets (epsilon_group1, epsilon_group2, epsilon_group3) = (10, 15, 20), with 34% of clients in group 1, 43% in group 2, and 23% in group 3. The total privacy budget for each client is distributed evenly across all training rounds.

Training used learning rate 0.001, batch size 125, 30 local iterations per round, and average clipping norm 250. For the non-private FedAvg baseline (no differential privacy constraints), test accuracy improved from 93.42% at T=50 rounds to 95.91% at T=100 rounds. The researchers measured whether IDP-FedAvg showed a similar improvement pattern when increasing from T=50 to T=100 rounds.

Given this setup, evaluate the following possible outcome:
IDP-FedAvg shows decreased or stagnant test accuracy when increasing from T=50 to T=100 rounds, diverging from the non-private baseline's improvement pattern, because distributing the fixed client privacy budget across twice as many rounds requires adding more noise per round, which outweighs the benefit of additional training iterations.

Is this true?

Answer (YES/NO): YES